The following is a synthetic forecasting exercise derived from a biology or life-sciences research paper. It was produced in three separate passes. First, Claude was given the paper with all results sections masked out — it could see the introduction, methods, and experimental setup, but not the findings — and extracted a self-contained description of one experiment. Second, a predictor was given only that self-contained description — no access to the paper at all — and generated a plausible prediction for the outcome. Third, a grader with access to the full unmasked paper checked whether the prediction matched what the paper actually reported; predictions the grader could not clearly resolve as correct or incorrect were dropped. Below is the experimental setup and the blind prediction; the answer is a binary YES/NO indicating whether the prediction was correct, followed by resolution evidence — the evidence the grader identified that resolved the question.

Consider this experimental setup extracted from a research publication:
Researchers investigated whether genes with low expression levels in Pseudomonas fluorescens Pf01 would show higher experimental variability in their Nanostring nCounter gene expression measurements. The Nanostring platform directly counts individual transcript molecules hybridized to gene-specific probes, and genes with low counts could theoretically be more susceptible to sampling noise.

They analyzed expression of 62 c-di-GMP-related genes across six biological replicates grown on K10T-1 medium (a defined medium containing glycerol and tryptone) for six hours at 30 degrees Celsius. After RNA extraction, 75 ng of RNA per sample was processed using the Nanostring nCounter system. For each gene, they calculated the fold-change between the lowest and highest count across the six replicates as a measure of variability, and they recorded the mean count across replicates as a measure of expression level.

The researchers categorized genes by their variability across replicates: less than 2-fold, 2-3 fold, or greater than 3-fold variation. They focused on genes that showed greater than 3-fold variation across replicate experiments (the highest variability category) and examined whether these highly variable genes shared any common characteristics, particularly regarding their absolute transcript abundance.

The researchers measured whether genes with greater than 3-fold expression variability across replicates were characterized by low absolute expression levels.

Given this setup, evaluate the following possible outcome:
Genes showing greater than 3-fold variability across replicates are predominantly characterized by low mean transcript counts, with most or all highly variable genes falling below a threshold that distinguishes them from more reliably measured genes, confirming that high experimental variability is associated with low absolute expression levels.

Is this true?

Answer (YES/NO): YES